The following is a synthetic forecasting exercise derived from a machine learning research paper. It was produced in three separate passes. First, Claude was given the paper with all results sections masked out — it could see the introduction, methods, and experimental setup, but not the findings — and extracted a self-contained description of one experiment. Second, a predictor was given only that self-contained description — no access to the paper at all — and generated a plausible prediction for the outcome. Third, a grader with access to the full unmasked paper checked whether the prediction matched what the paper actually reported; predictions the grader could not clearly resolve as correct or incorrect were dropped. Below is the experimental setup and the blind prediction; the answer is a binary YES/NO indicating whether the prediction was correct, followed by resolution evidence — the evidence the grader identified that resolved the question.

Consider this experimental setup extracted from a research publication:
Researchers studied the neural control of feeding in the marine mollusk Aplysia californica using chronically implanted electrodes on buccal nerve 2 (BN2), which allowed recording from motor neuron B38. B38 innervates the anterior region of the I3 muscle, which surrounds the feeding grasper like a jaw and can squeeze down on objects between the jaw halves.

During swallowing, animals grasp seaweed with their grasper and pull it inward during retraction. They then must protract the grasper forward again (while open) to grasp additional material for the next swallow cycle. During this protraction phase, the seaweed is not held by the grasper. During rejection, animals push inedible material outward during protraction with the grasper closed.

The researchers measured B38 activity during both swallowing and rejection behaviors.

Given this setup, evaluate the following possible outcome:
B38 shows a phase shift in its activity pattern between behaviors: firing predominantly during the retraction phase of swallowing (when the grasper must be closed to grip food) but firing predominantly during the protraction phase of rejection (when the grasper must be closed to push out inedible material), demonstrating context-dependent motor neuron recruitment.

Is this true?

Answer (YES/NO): NO